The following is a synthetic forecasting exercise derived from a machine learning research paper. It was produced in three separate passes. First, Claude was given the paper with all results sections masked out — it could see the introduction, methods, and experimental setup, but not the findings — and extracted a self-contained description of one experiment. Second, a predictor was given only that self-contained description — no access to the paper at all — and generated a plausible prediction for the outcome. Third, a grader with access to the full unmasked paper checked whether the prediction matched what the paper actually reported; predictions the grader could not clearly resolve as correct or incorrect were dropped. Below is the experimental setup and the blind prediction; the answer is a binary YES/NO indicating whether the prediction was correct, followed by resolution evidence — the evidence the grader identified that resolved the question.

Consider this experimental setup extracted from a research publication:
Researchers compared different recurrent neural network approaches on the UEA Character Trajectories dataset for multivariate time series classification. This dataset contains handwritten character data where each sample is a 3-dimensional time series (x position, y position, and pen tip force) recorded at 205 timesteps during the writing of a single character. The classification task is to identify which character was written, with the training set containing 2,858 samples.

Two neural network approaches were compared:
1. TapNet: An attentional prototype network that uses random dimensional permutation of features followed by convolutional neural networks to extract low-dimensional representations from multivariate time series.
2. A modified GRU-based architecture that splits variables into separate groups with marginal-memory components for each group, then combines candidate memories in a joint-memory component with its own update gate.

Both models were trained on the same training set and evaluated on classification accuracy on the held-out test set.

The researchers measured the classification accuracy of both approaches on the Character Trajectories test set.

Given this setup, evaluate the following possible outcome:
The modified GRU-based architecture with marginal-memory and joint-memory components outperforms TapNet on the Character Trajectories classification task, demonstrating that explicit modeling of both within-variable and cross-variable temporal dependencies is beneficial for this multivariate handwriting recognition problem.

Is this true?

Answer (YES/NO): NO